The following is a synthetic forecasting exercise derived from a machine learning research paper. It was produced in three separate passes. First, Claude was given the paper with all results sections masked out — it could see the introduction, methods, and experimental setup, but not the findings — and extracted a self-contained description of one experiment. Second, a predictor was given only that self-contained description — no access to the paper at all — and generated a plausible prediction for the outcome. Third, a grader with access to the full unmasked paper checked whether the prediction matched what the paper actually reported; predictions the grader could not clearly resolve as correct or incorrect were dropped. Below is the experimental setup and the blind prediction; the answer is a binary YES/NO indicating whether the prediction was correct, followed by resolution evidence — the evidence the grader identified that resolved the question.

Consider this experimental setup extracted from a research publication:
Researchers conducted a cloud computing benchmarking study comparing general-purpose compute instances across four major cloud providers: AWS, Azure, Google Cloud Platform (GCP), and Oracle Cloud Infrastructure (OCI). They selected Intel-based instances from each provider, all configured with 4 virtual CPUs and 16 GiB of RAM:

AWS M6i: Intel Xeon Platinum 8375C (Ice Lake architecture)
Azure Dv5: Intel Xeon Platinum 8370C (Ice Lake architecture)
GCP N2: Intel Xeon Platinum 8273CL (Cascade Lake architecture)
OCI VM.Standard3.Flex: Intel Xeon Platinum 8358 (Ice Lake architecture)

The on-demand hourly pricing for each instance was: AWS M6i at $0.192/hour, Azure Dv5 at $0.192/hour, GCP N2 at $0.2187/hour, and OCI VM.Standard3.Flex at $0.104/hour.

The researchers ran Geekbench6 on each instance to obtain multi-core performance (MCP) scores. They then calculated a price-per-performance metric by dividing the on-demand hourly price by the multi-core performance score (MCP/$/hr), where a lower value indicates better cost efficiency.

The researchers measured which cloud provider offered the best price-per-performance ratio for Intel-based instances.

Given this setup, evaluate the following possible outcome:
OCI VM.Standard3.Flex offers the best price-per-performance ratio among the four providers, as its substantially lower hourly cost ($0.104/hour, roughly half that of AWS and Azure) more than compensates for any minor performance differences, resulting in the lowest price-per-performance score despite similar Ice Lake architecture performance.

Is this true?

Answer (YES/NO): YES